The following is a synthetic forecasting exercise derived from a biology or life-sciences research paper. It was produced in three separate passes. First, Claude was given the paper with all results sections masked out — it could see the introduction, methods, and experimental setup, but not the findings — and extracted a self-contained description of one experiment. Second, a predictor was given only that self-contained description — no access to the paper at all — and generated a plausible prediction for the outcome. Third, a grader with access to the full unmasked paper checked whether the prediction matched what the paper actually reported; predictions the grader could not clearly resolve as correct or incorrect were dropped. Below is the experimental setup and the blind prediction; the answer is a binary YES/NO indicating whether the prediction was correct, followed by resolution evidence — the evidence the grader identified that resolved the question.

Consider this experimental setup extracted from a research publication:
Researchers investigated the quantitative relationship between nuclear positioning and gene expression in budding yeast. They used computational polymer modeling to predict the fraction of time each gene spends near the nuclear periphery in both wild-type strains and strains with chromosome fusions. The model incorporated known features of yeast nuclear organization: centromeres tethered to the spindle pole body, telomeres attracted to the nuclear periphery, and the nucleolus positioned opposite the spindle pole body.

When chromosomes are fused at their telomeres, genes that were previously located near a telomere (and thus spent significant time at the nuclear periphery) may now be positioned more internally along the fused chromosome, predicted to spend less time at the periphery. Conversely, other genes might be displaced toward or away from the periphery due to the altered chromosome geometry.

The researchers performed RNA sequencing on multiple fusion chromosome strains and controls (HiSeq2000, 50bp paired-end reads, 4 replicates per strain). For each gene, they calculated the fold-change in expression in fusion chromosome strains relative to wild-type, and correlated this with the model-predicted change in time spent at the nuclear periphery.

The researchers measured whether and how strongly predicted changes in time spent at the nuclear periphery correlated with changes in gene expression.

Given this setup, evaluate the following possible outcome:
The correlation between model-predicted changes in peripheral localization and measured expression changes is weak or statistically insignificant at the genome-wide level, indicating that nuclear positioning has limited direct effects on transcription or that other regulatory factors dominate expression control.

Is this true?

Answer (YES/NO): NO